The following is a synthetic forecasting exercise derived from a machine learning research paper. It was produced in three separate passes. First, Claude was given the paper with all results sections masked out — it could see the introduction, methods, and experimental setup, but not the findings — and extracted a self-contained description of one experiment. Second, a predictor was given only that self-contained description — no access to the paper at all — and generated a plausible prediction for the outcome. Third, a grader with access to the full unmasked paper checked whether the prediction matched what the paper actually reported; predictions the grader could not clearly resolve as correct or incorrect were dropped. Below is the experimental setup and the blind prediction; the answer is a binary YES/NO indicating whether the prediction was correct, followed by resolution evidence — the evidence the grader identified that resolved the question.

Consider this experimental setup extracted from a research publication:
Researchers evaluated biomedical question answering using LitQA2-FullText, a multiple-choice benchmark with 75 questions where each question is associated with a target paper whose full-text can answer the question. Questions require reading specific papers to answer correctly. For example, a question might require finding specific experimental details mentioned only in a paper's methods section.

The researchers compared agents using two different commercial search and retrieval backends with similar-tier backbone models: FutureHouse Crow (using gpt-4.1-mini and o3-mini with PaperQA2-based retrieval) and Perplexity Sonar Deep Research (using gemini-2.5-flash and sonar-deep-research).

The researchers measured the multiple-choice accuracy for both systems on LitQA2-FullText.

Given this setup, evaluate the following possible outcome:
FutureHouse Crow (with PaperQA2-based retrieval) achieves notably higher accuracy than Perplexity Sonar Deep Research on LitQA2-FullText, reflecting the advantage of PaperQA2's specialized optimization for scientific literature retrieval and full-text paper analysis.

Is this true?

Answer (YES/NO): NO